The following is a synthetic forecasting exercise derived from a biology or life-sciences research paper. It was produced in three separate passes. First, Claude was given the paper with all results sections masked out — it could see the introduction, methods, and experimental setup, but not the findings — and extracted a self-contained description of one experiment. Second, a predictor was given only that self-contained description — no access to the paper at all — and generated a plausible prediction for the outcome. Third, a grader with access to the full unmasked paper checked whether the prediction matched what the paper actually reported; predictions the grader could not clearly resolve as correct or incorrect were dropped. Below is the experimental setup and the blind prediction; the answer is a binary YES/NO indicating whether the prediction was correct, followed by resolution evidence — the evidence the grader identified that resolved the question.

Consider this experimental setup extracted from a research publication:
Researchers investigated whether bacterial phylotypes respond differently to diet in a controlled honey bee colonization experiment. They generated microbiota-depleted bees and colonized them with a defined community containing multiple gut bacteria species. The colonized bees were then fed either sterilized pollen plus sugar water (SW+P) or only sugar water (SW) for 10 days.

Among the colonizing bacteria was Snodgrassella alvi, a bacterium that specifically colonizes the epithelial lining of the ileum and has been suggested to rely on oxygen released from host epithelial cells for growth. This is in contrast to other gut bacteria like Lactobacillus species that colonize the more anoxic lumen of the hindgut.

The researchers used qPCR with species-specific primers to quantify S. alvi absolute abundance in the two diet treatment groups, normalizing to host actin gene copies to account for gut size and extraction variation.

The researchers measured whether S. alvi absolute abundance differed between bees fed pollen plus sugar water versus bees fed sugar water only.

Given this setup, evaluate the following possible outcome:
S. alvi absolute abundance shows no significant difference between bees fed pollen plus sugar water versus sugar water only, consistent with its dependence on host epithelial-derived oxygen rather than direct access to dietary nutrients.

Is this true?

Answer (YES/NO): YES